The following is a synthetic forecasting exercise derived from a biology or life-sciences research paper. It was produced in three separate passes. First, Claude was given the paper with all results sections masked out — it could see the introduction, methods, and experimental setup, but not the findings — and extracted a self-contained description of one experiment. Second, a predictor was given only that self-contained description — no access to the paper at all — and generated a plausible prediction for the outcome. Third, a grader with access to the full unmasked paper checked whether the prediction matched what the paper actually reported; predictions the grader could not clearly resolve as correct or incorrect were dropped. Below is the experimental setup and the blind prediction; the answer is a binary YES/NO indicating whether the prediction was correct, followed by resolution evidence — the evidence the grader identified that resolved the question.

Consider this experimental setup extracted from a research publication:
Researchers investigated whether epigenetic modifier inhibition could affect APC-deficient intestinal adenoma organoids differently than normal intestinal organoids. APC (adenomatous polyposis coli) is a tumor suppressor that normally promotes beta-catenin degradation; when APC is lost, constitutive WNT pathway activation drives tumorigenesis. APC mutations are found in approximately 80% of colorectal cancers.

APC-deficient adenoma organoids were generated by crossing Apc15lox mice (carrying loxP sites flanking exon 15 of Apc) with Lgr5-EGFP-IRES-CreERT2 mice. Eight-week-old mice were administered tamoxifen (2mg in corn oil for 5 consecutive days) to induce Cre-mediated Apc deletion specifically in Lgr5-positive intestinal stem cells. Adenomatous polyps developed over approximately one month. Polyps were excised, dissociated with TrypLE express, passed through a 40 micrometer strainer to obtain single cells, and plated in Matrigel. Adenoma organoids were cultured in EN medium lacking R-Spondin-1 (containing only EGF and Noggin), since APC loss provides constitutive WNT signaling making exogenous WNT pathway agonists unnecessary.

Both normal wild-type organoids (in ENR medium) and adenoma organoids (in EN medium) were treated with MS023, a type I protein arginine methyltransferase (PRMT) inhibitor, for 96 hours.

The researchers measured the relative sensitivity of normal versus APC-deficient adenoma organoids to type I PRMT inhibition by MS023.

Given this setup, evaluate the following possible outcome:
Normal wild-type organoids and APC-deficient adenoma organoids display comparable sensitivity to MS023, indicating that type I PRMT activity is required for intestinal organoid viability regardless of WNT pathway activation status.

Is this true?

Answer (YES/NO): NO